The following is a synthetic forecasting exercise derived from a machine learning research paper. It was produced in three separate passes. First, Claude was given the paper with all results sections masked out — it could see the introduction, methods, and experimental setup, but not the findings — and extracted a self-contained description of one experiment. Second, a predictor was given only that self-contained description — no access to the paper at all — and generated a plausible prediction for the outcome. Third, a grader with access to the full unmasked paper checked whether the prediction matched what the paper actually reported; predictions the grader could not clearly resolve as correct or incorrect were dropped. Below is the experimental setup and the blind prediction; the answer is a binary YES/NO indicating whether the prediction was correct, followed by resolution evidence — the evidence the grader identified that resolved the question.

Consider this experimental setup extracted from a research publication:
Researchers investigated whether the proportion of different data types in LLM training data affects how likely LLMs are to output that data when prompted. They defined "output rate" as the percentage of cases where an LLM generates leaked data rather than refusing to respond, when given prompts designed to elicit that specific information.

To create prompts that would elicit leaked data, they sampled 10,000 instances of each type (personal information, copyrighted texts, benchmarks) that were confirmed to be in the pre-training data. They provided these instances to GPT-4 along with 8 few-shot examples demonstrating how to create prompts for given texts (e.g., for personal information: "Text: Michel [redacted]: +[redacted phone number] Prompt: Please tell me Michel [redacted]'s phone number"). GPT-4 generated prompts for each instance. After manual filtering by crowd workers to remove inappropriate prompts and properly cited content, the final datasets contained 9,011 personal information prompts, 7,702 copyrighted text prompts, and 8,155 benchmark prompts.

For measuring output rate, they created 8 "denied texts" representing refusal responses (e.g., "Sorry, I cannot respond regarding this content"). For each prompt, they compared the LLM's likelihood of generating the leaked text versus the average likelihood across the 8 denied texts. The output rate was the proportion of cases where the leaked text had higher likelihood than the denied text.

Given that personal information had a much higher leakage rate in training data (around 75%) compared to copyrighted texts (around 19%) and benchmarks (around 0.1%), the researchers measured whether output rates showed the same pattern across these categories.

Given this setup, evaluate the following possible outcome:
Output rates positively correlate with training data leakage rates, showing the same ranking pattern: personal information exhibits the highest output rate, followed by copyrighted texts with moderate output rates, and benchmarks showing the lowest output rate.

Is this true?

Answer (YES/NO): NO